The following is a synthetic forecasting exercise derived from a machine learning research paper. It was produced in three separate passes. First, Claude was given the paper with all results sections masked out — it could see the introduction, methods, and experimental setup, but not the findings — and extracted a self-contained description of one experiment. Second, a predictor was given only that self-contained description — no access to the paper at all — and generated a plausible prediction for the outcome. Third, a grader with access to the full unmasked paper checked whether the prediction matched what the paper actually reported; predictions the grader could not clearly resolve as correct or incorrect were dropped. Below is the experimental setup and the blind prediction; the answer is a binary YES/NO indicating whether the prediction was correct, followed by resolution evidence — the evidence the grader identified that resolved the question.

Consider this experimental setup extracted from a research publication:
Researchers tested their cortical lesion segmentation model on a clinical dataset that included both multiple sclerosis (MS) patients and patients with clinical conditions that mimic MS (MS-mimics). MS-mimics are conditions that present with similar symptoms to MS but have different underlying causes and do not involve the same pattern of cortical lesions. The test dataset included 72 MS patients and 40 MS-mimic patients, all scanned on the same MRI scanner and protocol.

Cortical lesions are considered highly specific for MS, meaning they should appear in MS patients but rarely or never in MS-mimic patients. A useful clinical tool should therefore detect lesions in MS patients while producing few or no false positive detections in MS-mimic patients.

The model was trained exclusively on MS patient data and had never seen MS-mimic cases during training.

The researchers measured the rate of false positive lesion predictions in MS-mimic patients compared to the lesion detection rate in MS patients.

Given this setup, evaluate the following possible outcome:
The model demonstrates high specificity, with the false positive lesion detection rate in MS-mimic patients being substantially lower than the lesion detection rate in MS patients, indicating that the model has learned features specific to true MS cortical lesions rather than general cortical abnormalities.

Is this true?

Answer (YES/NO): NO